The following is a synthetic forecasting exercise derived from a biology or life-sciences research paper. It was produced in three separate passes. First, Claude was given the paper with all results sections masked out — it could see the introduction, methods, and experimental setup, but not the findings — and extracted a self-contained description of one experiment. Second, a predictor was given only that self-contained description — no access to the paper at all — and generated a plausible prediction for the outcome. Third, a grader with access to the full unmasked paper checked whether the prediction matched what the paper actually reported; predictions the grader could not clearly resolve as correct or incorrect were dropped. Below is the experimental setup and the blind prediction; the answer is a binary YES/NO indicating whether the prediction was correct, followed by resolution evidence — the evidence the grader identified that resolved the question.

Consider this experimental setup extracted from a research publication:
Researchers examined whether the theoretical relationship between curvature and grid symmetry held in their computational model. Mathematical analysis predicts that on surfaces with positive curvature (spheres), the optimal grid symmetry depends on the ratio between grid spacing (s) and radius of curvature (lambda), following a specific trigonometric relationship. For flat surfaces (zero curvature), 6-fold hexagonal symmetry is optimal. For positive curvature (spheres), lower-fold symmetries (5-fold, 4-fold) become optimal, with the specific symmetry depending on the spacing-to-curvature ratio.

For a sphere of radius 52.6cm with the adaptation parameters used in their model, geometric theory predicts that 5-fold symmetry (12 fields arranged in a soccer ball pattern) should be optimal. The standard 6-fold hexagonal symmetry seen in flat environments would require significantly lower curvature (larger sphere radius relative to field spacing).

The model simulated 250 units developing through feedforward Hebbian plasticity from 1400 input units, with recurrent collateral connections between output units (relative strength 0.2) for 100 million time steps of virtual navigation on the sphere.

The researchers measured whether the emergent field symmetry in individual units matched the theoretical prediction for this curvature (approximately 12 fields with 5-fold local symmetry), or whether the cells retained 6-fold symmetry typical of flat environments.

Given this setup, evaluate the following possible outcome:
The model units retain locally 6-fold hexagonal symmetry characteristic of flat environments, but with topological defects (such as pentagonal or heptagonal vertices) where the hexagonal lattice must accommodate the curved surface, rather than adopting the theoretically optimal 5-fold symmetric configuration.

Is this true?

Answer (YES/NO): NO